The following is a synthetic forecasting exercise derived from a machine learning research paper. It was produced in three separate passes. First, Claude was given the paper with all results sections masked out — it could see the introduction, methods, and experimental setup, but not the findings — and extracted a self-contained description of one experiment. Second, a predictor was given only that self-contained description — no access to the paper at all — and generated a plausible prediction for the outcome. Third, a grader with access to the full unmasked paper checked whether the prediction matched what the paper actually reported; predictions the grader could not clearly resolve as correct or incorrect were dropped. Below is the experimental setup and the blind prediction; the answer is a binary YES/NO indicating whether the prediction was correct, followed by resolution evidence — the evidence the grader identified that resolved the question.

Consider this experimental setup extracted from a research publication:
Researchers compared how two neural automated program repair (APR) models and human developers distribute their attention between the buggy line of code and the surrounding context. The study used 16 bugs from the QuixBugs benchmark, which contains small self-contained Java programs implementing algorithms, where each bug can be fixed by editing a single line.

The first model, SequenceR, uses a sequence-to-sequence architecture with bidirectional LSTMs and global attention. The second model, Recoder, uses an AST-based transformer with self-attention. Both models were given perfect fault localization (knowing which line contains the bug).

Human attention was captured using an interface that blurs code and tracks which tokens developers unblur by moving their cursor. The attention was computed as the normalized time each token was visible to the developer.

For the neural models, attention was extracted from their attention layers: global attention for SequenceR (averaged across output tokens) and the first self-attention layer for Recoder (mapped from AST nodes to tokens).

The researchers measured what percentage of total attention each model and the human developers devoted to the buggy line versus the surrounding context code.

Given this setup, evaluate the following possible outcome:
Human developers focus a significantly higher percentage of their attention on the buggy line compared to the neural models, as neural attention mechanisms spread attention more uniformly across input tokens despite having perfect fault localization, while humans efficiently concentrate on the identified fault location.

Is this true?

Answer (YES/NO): NO